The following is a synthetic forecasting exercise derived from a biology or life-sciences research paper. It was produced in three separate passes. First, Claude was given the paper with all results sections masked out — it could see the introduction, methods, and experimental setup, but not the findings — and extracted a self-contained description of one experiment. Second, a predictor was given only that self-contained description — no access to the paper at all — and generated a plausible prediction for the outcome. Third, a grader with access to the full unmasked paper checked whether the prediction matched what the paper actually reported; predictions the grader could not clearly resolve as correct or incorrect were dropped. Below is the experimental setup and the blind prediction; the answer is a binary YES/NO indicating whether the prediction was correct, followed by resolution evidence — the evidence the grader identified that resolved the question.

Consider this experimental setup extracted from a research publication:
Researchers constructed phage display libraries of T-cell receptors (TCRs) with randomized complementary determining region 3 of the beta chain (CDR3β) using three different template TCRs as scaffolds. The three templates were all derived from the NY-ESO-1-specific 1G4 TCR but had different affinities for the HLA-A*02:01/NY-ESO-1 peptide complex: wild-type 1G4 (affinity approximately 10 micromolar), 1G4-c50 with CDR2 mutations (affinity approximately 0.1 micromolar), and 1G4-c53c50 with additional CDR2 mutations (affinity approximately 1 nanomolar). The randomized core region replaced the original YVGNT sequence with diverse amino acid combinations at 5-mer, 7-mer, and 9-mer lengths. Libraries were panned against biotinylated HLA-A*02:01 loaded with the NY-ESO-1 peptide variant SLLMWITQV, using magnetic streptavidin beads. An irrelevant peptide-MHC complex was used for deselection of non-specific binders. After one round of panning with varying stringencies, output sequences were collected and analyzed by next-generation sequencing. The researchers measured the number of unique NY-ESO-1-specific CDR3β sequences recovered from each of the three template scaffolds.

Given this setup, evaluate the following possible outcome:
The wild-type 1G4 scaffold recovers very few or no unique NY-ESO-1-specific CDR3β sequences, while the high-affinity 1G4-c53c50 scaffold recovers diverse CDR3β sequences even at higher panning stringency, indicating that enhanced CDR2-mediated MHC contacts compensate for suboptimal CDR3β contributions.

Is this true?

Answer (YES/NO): NO